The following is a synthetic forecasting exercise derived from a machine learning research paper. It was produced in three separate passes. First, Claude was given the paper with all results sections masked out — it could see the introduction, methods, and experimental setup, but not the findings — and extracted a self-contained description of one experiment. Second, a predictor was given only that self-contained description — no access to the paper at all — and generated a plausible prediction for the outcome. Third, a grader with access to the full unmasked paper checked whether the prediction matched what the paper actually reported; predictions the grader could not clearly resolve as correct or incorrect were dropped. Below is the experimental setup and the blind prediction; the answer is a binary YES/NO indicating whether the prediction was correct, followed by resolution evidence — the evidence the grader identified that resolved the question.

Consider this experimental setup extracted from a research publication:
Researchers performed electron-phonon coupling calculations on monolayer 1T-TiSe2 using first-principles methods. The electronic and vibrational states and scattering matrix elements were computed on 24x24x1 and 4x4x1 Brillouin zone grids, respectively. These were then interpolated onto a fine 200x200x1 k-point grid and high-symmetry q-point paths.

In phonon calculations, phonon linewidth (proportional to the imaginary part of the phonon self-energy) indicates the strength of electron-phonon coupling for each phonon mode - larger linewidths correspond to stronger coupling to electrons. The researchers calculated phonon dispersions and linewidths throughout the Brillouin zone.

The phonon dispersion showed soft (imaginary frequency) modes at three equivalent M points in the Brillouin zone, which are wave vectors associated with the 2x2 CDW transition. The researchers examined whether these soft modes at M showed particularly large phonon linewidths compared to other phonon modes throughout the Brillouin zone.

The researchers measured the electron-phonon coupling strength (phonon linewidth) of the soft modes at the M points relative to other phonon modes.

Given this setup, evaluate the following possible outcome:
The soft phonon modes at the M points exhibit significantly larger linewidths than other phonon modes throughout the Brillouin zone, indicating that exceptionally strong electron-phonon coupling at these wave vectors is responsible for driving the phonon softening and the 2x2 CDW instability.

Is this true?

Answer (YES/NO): YES